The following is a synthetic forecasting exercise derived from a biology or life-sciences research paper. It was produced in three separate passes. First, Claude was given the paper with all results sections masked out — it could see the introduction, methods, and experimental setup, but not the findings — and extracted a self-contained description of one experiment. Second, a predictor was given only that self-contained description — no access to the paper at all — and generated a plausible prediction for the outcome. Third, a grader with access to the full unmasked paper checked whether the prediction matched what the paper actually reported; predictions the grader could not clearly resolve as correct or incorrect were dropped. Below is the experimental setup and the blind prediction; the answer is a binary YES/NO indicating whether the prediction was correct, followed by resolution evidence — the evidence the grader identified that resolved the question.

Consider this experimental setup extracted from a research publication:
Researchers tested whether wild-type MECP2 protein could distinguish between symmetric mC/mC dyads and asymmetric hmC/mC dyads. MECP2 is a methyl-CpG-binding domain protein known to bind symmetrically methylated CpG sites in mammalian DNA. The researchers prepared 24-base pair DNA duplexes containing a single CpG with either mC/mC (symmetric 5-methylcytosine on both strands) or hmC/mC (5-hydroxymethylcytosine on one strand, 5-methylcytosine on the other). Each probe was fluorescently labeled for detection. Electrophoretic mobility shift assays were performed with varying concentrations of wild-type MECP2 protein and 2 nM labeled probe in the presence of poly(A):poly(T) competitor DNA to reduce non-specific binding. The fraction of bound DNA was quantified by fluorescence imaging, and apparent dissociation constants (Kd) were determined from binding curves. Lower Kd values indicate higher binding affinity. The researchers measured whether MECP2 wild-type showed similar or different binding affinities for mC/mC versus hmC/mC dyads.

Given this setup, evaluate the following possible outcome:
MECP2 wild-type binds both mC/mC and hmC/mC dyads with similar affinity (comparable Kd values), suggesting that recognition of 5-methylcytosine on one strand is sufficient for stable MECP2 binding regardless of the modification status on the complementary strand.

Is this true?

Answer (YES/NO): NO